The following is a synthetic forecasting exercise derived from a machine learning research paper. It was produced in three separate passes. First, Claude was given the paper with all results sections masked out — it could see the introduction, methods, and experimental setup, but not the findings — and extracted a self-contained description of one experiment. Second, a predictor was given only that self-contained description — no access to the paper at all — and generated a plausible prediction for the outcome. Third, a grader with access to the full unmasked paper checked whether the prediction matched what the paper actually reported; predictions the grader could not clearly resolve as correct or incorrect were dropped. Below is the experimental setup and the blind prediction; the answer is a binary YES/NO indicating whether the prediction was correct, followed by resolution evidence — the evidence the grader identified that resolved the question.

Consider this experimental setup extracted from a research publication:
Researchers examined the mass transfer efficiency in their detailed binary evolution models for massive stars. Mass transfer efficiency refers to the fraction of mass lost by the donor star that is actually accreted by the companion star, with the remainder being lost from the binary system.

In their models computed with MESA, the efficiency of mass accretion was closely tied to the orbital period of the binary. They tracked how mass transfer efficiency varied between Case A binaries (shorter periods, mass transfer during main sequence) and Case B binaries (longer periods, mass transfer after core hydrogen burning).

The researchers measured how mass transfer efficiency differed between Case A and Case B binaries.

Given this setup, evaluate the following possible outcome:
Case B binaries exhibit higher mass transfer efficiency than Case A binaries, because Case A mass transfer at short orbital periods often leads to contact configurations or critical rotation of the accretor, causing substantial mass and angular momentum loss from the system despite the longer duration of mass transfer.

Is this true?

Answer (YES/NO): NO